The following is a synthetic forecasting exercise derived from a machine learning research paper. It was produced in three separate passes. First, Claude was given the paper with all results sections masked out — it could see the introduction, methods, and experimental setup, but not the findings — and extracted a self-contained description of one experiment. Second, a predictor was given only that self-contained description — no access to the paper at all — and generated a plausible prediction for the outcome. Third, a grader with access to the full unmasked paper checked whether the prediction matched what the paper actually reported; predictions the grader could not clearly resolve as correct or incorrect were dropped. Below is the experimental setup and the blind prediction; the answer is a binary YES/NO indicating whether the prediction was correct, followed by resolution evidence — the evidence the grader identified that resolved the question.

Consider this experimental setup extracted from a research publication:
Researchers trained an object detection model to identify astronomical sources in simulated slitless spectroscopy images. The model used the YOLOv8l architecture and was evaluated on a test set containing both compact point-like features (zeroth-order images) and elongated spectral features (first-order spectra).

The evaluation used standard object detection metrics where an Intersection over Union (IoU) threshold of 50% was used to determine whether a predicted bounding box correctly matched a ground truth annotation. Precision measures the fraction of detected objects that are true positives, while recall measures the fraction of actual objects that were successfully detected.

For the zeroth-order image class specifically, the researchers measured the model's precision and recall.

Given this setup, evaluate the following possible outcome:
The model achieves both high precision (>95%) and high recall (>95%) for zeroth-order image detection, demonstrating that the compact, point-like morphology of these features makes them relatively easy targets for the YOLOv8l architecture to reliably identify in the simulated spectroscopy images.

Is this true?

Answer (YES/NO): NO